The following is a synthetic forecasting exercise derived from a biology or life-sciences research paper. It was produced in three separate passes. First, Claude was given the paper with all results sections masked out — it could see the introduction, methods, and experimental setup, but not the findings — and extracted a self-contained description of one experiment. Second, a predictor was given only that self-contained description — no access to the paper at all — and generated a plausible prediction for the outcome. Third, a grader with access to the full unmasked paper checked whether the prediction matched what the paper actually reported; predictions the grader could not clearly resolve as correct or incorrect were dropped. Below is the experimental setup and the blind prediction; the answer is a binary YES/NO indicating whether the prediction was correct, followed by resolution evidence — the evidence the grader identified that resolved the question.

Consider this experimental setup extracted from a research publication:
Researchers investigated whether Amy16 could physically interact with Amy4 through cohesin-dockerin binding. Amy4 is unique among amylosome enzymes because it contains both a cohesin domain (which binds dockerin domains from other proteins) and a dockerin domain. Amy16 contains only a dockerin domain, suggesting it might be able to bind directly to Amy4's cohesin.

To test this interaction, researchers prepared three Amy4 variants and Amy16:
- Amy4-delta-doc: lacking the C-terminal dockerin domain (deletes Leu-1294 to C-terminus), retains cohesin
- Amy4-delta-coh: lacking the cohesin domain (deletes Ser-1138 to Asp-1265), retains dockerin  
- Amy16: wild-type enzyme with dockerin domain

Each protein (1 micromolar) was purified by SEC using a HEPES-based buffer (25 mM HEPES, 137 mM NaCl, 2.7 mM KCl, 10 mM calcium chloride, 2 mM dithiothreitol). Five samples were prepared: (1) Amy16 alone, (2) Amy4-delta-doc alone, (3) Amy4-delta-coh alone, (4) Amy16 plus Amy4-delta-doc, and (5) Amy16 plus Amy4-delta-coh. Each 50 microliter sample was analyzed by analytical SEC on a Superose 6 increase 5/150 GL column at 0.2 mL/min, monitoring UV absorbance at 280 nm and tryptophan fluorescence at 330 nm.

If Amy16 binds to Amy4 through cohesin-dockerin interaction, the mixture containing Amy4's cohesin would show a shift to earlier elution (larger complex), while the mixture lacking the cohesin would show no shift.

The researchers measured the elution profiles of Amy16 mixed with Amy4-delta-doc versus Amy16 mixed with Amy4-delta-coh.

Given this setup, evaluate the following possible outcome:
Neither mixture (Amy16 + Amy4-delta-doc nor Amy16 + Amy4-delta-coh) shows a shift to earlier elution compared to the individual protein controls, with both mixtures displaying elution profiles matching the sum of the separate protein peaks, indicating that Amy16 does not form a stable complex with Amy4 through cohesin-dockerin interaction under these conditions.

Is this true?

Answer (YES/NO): NO